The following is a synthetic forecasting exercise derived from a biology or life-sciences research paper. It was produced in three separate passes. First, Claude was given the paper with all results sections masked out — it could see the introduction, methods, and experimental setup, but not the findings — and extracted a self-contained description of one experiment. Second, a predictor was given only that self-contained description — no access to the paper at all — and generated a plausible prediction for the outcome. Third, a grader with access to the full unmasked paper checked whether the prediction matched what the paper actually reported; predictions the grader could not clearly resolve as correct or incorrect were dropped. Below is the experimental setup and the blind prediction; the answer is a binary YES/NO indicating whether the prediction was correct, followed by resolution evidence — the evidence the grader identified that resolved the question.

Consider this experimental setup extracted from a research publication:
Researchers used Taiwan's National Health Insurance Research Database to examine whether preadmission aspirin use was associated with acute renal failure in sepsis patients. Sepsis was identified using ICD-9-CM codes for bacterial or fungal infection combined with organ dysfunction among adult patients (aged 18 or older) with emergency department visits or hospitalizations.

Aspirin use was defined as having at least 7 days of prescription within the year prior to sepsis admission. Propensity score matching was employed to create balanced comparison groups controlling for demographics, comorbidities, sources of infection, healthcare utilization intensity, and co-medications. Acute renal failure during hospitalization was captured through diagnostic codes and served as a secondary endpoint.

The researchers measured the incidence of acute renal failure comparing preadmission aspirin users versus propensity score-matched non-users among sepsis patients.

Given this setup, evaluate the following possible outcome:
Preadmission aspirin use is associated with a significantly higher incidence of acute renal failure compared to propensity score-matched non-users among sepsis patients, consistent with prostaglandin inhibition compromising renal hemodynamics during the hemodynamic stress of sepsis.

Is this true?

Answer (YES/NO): NO